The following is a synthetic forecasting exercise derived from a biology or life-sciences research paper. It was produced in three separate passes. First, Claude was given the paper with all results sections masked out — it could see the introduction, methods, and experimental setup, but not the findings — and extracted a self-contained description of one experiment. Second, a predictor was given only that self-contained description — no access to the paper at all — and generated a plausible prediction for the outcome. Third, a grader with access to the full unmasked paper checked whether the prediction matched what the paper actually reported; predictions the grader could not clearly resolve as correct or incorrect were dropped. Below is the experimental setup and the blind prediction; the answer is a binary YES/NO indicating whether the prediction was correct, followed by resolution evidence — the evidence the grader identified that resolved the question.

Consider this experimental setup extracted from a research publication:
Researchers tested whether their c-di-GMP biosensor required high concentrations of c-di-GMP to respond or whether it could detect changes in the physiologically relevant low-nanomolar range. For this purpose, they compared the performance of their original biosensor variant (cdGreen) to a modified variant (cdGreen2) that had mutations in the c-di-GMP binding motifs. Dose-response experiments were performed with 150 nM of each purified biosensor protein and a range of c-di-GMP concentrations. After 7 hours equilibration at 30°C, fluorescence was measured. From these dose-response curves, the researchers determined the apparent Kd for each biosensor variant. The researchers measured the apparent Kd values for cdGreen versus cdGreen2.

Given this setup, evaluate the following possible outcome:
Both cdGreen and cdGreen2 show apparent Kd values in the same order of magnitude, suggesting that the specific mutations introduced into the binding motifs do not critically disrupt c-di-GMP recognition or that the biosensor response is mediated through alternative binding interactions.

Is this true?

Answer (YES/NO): NO